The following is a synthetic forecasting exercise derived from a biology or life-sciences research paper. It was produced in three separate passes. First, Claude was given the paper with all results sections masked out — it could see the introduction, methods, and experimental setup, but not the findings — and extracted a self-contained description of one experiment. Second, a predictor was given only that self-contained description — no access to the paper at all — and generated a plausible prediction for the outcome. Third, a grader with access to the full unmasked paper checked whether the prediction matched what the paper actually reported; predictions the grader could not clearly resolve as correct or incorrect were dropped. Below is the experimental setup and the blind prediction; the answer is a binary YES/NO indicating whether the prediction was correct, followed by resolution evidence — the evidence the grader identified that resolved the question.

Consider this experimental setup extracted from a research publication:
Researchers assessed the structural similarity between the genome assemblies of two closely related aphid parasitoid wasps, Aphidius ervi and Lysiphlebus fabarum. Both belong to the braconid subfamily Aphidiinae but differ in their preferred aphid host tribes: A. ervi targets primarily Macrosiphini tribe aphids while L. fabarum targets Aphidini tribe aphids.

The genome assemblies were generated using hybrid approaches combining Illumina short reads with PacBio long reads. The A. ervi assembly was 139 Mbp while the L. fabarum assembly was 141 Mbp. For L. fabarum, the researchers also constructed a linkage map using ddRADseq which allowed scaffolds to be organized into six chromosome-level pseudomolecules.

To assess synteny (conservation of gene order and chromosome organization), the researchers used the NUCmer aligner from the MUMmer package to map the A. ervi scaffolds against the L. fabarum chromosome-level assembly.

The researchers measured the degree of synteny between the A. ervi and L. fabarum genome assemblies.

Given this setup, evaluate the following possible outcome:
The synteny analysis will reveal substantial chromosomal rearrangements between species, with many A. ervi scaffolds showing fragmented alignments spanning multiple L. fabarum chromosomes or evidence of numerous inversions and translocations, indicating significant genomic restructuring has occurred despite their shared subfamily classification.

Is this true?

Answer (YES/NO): NO